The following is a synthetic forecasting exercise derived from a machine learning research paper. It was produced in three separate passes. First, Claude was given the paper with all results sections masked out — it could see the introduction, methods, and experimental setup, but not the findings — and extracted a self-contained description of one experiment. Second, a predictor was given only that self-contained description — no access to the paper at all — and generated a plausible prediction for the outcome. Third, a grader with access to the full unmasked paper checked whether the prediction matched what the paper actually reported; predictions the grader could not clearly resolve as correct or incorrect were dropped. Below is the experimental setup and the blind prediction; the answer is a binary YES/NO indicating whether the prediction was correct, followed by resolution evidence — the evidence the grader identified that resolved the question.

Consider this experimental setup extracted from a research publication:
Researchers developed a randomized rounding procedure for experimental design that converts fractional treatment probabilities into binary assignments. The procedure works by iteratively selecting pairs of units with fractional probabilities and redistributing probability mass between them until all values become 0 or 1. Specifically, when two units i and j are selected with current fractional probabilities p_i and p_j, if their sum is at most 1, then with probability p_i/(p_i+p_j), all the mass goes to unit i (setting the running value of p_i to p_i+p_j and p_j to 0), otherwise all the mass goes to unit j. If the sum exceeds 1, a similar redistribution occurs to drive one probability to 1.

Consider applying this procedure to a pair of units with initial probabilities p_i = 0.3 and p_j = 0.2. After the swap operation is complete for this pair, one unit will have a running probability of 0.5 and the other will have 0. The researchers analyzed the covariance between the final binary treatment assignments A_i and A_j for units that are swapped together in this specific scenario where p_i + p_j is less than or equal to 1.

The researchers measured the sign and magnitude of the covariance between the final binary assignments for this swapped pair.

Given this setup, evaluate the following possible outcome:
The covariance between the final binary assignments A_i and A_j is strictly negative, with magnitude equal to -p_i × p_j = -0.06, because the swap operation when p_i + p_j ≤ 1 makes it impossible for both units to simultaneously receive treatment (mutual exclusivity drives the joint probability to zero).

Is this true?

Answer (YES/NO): YES